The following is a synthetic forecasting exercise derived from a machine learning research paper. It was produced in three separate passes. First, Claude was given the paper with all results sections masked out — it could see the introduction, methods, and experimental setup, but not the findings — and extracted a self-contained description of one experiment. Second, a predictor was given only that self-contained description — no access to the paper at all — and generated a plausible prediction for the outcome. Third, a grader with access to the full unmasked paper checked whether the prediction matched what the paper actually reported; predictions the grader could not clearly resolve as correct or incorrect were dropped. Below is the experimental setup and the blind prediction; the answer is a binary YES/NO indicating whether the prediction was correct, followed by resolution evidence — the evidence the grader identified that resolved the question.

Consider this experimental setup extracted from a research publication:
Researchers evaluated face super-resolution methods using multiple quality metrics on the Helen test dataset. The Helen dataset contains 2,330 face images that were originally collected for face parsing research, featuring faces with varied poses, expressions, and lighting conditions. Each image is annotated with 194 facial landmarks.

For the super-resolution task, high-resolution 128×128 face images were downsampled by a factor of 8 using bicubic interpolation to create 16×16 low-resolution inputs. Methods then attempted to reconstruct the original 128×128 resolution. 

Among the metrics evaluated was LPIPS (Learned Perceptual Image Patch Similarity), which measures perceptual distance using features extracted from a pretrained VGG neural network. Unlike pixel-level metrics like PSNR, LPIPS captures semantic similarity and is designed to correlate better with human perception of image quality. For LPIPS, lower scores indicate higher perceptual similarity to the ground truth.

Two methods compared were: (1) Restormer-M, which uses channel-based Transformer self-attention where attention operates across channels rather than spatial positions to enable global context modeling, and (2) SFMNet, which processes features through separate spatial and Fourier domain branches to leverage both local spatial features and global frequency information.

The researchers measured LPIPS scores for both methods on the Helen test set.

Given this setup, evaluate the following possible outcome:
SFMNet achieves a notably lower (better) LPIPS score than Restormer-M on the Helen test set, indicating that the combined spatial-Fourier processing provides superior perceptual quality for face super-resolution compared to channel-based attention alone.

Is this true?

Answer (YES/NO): NO